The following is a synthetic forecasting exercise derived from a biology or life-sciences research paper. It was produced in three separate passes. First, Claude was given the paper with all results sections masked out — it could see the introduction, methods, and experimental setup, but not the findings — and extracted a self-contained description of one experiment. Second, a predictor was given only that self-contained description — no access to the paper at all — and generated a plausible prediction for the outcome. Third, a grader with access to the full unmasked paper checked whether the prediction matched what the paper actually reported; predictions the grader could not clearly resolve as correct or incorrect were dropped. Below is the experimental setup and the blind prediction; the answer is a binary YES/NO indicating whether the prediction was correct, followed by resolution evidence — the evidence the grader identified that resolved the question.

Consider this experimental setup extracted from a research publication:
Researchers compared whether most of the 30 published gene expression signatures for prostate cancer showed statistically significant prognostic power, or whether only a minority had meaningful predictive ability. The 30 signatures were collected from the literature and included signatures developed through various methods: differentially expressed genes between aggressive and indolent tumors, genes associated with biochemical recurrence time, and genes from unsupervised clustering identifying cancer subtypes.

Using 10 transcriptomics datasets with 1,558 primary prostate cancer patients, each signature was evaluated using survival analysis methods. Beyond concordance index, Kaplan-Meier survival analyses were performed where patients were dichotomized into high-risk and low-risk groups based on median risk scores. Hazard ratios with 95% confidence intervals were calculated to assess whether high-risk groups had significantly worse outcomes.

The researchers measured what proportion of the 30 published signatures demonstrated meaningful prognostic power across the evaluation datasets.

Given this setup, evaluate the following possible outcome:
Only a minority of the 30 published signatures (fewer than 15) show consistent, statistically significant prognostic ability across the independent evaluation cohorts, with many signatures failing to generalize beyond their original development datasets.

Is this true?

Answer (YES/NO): NO